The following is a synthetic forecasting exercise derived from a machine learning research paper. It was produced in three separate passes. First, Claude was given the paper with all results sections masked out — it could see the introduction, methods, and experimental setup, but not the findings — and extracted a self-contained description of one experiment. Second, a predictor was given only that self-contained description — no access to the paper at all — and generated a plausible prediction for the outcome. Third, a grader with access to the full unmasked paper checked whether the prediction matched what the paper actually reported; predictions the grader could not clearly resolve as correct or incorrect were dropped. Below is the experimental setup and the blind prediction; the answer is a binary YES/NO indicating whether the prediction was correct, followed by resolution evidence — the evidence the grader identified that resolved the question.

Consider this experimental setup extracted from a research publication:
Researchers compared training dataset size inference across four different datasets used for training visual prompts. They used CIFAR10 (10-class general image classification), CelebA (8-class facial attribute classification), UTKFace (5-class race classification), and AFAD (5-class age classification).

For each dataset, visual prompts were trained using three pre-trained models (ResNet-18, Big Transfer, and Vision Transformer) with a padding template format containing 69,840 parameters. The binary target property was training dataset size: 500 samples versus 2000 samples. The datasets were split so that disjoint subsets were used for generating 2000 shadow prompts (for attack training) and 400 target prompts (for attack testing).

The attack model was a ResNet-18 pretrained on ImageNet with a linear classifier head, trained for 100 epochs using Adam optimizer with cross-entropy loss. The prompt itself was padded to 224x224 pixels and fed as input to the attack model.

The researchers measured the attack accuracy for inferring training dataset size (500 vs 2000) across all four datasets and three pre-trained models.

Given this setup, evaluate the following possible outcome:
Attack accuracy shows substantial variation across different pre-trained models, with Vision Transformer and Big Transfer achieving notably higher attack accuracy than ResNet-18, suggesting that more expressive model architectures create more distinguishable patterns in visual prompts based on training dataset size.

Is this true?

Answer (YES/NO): NO